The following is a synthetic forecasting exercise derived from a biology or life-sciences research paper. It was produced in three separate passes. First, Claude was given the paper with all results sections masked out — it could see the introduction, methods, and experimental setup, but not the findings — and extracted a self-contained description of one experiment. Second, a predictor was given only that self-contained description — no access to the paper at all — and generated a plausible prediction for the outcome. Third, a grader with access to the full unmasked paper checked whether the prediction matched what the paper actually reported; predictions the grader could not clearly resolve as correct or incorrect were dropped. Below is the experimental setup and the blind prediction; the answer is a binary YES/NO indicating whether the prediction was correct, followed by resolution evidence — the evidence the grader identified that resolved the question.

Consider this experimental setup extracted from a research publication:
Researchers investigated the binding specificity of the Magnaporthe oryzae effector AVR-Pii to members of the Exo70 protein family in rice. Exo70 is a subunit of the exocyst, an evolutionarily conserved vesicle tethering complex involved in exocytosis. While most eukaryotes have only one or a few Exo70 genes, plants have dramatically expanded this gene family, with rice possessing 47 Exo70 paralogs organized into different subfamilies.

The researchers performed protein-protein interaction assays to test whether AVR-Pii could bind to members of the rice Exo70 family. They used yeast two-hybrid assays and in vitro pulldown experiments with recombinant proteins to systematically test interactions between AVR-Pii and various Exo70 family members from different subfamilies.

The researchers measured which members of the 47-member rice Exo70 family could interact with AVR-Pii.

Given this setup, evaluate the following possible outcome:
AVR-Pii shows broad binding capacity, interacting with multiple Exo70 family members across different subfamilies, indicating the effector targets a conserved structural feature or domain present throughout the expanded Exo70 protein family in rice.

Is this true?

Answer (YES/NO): NO